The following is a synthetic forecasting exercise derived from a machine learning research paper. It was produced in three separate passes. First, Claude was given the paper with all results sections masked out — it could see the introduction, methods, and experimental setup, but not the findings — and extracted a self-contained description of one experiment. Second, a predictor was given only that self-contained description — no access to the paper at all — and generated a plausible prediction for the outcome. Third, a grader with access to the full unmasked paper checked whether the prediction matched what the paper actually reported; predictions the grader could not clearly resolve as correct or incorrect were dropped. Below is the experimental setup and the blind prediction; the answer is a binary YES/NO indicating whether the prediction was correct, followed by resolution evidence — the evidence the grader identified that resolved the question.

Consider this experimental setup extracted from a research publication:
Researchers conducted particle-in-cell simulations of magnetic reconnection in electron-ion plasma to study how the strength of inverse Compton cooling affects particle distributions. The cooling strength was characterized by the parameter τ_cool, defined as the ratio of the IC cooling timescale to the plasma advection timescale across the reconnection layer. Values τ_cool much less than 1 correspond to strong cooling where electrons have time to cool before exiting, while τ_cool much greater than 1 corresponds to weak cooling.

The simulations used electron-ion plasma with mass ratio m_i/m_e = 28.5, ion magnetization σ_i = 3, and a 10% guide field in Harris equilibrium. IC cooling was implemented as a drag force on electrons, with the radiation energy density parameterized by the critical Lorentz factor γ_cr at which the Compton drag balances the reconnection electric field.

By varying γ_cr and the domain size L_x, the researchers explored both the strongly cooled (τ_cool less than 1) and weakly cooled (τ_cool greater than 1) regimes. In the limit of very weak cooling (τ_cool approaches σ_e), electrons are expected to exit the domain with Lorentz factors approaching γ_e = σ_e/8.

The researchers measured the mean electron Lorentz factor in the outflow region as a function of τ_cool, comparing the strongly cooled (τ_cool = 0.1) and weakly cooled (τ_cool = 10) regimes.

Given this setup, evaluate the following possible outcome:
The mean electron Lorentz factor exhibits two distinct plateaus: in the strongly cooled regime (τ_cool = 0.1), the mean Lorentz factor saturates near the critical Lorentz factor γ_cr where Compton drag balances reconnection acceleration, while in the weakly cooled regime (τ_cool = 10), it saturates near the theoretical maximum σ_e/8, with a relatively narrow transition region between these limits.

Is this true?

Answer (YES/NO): NO